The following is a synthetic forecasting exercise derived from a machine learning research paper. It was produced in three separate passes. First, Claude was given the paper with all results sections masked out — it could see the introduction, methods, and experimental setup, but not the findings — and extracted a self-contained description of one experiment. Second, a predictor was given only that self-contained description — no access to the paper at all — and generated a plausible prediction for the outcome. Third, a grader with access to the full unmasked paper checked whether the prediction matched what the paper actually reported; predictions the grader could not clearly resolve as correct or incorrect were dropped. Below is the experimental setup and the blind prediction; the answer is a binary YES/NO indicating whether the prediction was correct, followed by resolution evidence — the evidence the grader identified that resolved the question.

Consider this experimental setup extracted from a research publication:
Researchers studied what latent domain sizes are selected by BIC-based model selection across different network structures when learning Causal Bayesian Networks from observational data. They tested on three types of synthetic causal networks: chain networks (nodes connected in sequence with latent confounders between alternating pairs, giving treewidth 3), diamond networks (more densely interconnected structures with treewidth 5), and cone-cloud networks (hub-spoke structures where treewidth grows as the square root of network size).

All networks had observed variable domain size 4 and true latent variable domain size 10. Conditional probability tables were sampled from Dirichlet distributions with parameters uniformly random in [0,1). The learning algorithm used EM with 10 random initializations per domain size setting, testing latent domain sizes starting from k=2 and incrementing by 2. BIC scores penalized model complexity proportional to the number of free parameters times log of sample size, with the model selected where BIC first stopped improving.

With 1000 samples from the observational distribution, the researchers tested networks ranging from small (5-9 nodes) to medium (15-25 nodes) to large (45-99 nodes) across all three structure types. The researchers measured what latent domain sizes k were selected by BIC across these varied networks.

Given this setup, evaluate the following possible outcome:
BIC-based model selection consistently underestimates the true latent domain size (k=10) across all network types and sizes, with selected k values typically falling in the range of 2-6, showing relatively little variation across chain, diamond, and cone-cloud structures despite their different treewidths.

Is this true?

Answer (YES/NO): YES